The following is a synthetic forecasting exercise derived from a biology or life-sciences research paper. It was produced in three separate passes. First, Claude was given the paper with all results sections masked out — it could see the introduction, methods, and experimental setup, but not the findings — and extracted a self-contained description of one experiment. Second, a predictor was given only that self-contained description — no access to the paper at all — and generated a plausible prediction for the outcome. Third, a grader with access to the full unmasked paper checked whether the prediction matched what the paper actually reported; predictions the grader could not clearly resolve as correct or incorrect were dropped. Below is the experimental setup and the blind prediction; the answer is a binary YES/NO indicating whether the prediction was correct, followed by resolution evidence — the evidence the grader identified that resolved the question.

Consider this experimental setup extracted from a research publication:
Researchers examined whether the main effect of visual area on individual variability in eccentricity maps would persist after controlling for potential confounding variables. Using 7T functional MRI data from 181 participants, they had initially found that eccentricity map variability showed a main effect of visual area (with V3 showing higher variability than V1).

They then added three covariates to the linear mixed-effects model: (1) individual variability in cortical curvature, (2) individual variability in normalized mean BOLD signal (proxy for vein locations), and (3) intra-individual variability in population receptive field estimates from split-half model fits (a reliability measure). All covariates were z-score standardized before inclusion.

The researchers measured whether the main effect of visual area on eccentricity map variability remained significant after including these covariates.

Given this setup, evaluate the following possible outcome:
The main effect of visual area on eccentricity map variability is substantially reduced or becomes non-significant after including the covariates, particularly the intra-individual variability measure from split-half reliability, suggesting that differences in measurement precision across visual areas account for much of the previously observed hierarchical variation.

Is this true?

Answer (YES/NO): YES